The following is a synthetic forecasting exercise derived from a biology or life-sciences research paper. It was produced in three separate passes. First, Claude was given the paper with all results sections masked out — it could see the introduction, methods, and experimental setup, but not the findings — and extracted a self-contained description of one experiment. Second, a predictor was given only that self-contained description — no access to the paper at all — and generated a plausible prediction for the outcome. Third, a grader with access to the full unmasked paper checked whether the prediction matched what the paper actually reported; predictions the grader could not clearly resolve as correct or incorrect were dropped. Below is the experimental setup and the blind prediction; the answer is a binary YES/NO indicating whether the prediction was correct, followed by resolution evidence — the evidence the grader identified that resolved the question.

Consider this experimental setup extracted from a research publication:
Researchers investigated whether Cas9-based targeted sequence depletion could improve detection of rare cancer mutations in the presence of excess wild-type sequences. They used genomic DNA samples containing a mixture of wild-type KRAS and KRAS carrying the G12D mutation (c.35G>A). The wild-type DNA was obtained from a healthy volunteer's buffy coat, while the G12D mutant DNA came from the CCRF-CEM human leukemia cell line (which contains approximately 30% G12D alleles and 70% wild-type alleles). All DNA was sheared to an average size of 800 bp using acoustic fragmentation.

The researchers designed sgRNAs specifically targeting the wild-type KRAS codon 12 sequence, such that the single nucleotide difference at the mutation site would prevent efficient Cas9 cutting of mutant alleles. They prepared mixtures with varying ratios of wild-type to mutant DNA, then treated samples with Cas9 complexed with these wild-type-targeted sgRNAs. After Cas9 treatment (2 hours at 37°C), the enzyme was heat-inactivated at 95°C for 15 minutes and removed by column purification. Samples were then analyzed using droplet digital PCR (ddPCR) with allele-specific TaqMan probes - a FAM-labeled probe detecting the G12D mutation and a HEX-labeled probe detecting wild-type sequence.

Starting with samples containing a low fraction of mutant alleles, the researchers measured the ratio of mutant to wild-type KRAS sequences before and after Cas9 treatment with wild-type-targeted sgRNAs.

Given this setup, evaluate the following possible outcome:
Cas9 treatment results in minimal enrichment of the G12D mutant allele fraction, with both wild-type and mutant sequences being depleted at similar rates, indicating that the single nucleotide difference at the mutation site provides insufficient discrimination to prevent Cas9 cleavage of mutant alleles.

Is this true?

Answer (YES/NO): NO